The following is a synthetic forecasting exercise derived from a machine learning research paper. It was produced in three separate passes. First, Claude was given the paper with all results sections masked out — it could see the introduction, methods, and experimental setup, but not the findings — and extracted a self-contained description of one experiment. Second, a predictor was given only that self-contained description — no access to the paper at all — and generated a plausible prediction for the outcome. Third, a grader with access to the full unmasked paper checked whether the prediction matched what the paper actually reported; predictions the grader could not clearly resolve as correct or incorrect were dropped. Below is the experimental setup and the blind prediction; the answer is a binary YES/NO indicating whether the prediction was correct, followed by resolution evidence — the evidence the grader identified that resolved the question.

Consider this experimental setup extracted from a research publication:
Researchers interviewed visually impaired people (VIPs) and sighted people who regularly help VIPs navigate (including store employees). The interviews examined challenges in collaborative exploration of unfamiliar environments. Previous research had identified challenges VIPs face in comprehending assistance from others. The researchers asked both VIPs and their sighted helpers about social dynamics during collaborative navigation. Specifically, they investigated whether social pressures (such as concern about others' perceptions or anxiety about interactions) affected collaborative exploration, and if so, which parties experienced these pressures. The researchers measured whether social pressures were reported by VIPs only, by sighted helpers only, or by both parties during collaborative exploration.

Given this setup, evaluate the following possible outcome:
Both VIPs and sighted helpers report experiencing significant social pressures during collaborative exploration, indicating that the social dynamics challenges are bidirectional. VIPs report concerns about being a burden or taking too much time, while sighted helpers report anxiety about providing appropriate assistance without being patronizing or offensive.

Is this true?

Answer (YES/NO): NO